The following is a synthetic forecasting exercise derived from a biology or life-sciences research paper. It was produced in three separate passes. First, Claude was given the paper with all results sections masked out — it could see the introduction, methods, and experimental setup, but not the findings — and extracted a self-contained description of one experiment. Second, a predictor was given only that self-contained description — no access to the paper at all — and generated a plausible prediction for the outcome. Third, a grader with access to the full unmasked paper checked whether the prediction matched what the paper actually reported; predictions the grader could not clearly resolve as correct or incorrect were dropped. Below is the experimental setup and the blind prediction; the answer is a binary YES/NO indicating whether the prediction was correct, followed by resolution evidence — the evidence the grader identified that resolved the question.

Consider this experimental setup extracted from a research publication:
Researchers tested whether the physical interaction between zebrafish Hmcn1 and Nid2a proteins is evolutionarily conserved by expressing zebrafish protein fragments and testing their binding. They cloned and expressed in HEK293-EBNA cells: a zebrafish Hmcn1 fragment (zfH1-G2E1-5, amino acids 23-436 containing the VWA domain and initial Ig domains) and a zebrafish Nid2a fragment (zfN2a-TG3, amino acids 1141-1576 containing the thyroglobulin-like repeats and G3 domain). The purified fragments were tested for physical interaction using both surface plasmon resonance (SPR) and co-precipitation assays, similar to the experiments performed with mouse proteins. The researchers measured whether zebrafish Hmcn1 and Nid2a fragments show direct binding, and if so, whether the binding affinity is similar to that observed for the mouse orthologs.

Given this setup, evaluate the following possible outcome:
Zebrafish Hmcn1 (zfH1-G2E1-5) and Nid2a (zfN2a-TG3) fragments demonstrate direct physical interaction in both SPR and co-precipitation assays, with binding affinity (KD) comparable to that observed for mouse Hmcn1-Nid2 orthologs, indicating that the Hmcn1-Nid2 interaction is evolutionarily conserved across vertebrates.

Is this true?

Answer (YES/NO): YES